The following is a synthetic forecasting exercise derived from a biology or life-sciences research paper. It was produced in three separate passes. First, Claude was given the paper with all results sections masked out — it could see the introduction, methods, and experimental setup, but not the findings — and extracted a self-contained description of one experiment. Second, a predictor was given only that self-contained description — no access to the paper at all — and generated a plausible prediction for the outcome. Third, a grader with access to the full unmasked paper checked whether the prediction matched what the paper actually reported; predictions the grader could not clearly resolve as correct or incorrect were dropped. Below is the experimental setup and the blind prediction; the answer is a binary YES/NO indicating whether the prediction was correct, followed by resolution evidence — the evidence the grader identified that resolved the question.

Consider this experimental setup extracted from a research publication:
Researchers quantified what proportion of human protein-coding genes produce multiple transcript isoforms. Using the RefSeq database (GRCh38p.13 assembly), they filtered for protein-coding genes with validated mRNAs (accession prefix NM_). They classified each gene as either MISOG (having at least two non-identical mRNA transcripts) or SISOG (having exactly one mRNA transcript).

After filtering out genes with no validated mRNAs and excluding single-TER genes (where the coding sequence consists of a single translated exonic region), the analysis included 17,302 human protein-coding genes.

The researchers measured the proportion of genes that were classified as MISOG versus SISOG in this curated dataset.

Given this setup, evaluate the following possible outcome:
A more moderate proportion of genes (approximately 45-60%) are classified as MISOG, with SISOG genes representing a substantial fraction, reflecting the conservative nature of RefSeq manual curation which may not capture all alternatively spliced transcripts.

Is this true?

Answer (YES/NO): NO